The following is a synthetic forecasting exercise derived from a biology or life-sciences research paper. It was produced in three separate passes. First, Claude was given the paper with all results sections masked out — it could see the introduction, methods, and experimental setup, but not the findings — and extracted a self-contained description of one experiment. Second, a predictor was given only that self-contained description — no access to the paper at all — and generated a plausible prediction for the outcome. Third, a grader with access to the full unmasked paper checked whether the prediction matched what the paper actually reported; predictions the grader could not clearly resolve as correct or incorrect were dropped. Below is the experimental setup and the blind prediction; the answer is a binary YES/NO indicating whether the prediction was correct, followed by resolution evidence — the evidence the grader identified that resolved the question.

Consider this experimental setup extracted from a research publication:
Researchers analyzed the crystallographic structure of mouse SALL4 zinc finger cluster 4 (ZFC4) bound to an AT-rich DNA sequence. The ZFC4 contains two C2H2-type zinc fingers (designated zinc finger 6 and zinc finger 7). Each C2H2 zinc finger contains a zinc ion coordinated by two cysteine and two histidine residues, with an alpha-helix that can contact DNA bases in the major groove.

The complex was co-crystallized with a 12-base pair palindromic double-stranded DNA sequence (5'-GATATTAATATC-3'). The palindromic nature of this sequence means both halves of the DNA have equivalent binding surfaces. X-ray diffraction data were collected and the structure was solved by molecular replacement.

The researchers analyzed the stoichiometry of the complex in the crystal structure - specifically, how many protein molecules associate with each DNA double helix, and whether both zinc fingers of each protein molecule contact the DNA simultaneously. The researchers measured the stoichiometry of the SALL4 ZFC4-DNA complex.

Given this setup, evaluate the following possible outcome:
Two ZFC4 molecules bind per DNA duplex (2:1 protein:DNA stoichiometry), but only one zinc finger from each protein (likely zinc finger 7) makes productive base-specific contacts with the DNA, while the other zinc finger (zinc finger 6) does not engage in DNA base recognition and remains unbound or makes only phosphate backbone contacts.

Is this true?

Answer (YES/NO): NO